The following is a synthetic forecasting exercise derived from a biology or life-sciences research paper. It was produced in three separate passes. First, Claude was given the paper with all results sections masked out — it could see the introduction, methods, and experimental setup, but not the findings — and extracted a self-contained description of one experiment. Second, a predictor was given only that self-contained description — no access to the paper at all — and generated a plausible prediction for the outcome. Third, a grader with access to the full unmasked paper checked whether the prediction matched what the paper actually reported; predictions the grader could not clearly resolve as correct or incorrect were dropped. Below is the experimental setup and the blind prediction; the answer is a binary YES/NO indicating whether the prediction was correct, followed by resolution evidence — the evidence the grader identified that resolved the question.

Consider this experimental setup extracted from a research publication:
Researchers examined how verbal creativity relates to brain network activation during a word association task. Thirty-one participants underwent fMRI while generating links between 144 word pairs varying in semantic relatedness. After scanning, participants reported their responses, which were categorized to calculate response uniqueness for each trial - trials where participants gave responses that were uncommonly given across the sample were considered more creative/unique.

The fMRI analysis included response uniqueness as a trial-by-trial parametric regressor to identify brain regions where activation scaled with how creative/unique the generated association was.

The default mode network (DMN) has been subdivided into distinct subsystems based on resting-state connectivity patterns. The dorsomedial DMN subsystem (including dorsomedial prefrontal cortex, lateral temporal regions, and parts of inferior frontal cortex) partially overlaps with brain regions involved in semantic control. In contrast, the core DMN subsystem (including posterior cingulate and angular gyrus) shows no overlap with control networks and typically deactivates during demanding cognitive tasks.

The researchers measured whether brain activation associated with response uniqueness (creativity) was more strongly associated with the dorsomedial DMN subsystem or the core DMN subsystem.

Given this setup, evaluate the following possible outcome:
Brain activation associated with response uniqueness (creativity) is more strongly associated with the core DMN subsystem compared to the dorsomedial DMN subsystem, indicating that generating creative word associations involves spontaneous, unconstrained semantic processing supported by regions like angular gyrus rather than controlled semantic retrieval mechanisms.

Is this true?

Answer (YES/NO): NO